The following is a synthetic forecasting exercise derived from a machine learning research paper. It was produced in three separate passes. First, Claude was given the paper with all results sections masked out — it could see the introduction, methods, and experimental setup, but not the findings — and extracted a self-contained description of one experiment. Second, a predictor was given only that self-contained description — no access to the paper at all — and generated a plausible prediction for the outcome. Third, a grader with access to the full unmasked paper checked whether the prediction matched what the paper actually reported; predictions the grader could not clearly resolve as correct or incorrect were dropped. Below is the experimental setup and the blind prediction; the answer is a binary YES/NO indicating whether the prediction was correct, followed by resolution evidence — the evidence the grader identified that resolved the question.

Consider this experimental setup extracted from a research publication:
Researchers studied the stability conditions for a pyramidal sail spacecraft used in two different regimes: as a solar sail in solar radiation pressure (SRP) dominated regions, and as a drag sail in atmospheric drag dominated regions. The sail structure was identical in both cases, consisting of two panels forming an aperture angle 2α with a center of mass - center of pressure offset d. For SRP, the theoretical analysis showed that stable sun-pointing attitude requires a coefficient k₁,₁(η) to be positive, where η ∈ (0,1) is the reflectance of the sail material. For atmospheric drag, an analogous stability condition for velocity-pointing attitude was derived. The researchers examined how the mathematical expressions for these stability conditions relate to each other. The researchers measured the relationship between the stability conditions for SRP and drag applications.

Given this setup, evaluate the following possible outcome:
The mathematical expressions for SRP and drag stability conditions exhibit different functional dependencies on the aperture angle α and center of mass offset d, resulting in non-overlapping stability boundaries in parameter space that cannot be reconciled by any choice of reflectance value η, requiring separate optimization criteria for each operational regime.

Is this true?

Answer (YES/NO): NO